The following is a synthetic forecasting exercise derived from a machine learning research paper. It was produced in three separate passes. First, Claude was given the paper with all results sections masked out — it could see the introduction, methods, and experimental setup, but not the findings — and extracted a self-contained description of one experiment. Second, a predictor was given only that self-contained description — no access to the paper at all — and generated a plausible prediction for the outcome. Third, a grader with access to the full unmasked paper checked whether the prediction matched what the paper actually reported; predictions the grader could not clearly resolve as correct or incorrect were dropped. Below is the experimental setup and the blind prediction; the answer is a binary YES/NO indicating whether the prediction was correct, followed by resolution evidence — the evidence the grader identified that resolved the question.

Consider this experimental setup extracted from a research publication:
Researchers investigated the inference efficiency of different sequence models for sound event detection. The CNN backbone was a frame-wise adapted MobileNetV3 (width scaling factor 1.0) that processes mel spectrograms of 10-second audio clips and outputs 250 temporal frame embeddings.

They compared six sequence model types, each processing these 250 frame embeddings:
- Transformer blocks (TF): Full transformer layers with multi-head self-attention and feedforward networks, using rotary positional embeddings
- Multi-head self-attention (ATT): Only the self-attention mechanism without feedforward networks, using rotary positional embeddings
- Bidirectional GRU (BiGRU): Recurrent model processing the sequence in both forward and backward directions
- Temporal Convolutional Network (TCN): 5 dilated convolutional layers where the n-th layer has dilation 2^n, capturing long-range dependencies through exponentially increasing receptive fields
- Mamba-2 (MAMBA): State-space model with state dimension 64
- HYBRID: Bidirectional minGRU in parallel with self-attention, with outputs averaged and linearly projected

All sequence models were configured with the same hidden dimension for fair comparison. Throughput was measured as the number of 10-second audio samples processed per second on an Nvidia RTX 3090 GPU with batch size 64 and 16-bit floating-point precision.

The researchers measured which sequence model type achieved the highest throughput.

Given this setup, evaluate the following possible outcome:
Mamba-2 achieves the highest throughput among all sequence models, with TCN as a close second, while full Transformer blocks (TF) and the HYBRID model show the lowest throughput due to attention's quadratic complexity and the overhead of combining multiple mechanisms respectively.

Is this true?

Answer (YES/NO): NO